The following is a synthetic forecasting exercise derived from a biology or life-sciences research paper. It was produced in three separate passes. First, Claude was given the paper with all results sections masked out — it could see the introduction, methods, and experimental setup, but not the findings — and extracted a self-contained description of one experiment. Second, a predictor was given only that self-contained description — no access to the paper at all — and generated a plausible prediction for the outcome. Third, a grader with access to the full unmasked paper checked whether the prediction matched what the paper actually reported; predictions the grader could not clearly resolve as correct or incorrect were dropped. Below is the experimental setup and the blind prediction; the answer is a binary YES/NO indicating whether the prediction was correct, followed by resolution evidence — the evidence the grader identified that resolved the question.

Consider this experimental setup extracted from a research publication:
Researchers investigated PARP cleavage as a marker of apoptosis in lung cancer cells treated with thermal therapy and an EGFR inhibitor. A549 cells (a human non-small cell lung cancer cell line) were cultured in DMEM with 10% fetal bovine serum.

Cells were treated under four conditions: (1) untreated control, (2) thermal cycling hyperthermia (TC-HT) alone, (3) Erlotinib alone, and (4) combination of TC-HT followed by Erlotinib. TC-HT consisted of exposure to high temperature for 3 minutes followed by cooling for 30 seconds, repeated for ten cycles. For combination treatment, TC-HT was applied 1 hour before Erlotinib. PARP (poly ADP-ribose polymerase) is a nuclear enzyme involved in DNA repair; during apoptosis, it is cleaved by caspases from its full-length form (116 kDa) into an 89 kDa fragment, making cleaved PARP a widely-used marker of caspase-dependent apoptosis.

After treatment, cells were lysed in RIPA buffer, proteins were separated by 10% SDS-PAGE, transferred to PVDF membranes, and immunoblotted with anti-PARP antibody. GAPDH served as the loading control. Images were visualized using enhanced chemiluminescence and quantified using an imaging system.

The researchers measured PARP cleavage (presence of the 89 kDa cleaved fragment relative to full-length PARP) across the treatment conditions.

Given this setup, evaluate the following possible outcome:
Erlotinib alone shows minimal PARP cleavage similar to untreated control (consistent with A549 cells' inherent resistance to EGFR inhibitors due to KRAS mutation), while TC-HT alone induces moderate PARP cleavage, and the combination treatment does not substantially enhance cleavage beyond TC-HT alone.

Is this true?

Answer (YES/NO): NO